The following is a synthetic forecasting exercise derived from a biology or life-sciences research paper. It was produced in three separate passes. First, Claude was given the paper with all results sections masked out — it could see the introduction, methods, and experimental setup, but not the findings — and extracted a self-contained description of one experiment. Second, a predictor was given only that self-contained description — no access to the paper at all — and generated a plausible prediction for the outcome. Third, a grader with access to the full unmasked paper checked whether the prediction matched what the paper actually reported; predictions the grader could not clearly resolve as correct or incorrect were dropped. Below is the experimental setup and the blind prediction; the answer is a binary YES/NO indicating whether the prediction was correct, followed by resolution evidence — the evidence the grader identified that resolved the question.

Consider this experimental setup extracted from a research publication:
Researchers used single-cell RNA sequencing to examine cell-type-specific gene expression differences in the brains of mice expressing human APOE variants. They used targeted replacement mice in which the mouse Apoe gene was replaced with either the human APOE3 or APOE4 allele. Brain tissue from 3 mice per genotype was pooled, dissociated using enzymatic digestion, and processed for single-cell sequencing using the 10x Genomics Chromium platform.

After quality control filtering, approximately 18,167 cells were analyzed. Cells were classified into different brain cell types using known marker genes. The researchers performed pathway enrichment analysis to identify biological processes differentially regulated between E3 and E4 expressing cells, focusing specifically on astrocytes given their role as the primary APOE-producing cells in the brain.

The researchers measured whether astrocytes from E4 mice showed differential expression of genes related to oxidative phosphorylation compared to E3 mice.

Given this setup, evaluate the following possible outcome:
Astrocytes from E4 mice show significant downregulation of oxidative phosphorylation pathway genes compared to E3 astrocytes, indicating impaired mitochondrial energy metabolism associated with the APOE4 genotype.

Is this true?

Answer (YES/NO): YES